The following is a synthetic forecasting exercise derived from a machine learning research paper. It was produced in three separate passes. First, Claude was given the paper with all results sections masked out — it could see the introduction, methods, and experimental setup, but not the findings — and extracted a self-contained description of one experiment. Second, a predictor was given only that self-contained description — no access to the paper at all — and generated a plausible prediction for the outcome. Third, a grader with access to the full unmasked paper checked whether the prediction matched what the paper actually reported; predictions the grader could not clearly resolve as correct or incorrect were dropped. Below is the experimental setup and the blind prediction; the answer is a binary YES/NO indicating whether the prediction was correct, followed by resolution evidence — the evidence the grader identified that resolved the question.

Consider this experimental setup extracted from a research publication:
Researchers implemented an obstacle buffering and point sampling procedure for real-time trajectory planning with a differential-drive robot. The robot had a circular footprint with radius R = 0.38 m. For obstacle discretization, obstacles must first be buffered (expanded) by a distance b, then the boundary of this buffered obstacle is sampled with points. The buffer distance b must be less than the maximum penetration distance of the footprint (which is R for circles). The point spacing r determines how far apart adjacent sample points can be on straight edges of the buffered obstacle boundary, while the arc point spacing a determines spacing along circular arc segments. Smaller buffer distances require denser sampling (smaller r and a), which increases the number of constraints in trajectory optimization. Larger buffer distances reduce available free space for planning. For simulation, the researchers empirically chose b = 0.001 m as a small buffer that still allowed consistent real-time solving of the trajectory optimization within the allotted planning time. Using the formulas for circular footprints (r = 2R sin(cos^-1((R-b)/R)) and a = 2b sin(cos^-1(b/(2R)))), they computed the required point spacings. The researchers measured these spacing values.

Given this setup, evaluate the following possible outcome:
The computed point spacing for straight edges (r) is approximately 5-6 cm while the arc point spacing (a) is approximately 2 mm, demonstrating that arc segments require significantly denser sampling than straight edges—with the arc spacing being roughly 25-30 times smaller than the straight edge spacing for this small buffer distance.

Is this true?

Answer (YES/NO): YES